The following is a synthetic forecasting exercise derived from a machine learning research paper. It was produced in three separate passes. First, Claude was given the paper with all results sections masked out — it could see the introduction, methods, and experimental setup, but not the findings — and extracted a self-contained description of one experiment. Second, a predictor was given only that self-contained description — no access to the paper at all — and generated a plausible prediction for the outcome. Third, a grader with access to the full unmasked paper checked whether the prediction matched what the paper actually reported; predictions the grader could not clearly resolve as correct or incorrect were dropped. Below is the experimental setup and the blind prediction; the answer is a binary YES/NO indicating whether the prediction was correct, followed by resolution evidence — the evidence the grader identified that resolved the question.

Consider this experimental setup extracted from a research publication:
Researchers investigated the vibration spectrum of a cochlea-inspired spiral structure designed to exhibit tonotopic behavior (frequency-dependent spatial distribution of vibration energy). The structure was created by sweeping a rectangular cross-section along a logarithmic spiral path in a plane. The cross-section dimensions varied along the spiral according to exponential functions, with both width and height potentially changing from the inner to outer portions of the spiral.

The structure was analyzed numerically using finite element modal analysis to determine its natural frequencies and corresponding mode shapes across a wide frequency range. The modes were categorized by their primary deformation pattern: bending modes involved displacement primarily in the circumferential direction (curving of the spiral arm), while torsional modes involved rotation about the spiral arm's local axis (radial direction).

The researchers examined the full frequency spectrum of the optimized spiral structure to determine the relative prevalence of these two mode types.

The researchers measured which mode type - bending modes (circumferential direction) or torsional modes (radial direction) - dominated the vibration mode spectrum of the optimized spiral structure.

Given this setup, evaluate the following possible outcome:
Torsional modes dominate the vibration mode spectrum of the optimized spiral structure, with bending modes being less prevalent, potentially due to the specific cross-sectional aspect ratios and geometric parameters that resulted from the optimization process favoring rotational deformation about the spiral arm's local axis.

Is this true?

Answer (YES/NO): NO